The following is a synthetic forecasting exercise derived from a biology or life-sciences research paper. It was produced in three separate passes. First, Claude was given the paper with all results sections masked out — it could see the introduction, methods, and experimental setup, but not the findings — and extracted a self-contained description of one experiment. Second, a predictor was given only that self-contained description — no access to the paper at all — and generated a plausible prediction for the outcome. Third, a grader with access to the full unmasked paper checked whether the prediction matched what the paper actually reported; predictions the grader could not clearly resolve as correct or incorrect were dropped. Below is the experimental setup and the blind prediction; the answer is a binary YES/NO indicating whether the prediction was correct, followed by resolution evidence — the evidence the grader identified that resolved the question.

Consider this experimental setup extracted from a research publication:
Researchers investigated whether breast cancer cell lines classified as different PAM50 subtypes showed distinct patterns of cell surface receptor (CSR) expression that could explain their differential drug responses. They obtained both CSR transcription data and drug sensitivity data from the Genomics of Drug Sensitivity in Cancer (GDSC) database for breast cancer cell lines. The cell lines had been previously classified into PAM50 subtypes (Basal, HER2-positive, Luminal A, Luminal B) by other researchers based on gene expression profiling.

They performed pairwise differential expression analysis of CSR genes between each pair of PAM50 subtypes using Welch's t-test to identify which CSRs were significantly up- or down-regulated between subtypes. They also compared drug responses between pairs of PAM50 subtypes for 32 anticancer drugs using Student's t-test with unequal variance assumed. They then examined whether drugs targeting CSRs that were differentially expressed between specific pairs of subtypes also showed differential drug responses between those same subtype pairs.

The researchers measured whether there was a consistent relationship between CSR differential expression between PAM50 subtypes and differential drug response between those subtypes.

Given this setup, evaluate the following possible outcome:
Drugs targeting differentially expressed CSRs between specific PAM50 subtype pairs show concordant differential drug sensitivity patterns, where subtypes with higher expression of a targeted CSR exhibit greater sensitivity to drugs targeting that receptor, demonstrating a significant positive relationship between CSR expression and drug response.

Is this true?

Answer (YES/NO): NO